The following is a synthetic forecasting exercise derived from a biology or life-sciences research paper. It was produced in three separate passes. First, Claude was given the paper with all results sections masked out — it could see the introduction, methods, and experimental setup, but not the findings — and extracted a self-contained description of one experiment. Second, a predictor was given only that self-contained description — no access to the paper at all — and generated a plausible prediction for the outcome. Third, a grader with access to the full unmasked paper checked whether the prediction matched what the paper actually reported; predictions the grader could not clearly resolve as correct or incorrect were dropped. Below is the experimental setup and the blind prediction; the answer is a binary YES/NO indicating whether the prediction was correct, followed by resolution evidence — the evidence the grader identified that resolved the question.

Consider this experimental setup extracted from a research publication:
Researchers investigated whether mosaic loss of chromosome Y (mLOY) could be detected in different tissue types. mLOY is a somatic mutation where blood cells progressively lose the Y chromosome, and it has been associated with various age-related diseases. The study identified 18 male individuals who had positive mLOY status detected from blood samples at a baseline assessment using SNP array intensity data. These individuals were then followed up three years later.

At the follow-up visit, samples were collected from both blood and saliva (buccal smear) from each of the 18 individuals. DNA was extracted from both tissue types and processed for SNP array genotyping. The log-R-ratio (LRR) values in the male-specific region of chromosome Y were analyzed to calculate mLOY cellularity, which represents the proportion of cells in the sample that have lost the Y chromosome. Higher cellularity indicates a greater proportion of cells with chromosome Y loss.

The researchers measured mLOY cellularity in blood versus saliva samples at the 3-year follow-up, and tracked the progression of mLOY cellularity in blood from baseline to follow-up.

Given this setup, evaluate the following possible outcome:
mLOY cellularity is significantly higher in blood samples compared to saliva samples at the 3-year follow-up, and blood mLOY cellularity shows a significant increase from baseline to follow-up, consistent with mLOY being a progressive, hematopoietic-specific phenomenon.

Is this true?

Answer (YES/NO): YES